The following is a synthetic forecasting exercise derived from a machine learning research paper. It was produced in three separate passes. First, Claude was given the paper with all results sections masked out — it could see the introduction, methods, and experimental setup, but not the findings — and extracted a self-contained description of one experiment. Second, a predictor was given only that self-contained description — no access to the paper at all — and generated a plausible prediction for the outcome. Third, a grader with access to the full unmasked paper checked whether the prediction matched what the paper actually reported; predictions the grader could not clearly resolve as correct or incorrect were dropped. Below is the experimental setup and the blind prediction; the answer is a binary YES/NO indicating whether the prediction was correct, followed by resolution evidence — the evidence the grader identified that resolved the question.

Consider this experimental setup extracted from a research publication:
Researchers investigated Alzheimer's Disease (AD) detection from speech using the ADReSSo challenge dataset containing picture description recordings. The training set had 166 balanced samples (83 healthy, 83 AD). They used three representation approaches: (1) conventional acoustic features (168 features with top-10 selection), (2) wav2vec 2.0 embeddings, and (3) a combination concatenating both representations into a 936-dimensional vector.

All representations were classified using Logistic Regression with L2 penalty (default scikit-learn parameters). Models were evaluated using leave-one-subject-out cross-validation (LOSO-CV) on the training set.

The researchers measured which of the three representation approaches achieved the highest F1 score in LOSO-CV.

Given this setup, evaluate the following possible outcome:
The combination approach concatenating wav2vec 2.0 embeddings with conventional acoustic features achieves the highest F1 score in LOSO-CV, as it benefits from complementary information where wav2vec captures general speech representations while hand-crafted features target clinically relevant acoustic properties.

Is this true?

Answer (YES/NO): NO